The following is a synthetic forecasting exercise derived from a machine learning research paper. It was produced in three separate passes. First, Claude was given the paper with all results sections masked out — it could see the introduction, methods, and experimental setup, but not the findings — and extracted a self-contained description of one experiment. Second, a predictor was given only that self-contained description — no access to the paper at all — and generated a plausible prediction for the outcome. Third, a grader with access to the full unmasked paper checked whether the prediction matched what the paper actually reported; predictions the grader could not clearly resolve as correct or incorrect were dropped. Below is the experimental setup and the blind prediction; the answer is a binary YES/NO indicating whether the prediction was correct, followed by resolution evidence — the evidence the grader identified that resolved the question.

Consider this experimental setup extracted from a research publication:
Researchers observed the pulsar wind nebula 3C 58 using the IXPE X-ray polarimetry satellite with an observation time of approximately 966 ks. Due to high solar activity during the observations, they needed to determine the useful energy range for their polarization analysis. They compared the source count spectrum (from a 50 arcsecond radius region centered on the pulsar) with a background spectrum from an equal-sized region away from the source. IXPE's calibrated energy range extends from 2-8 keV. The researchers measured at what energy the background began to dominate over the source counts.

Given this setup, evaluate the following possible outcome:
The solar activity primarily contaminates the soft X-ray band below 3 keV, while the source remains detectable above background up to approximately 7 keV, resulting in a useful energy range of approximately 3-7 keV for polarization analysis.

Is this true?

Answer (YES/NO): NO